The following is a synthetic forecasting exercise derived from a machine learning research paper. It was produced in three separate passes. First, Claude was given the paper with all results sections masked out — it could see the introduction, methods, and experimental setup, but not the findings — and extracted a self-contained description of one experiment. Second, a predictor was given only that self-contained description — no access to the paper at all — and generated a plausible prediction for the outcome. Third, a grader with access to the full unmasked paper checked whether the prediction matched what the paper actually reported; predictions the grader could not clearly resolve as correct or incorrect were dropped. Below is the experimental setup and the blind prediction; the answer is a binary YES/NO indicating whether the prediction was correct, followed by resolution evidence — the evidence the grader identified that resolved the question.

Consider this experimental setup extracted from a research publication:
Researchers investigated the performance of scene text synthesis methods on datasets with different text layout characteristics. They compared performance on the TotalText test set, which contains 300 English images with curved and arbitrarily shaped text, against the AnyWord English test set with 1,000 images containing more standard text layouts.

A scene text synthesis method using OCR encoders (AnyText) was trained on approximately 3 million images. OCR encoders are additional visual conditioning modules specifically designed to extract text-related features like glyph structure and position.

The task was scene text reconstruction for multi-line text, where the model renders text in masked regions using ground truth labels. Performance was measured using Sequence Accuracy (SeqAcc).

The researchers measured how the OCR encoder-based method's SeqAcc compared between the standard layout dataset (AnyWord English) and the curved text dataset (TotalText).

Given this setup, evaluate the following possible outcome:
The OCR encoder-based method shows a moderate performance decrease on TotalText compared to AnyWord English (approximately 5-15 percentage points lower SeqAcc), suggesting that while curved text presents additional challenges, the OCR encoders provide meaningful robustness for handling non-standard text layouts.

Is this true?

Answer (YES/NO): YES